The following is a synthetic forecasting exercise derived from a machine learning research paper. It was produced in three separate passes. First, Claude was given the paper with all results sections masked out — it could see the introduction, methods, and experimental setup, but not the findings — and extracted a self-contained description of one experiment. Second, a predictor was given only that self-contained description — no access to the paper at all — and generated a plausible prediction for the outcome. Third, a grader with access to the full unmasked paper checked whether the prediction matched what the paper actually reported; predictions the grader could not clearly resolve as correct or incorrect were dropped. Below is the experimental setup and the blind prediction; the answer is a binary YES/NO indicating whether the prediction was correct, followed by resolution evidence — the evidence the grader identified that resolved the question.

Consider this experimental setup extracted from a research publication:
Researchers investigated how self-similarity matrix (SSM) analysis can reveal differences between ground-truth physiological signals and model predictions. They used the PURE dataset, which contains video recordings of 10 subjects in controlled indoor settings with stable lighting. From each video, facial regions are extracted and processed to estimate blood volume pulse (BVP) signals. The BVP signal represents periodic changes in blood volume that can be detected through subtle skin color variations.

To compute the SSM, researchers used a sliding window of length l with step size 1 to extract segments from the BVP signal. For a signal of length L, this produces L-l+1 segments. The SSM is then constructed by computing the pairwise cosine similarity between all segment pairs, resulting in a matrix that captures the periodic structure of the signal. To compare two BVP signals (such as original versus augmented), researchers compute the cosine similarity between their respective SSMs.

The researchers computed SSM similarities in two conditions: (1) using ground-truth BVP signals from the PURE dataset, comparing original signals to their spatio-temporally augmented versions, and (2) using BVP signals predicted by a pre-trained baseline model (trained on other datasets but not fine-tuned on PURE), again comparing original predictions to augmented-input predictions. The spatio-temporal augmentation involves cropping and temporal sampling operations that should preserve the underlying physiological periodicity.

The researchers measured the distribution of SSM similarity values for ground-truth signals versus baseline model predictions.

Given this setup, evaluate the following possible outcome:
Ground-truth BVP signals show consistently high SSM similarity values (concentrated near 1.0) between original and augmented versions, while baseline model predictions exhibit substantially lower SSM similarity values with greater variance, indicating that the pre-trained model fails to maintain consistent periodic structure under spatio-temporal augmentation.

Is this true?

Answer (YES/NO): YES